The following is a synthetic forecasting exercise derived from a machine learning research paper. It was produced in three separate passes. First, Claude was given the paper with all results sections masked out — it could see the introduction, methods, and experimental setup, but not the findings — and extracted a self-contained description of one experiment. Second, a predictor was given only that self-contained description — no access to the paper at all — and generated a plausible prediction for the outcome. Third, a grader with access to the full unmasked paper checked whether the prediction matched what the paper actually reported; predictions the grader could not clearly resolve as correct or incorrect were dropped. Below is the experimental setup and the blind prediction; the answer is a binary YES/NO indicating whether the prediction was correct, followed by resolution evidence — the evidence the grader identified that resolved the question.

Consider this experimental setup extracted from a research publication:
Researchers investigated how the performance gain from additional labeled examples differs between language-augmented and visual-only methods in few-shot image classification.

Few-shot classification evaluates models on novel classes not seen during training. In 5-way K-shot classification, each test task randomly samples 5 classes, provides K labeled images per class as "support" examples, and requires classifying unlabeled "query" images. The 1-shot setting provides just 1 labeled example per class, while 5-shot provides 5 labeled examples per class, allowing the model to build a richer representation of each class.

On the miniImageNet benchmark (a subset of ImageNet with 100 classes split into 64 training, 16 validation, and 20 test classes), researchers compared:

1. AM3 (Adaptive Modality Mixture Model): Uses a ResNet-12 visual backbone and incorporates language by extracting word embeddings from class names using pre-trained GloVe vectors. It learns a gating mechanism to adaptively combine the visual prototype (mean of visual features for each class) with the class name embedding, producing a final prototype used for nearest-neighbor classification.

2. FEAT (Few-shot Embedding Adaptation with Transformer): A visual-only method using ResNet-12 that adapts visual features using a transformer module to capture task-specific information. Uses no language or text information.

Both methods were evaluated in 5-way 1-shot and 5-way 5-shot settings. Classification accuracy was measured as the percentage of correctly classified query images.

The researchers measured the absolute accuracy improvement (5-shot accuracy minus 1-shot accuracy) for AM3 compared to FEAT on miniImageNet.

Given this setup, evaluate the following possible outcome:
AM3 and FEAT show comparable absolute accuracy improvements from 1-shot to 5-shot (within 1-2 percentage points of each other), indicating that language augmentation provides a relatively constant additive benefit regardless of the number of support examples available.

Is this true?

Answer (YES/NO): NO